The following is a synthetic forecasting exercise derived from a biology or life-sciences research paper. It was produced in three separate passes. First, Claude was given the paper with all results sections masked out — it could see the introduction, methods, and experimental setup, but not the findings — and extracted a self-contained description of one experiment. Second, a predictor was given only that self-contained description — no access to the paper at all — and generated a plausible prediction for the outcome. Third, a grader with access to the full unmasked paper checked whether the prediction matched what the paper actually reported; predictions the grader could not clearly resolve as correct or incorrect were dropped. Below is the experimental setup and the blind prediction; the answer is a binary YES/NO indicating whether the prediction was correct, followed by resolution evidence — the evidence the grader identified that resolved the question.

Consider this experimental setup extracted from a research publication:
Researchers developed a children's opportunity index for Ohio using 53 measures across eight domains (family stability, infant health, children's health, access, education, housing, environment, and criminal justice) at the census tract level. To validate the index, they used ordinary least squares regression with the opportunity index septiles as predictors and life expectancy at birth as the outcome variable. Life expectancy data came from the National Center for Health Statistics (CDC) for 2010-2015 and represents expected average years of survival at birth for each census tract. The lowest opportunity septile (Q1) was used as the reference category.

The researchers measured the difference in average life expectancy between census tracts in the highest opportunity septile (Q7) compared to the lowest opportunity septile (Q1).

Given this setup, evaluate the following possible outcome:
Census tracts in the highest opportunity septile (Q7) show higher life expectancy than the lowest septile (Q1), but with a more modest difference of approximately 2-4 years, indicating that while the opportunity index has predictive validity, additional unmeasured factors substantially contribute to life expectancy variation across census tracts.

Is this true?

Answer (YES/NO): NO